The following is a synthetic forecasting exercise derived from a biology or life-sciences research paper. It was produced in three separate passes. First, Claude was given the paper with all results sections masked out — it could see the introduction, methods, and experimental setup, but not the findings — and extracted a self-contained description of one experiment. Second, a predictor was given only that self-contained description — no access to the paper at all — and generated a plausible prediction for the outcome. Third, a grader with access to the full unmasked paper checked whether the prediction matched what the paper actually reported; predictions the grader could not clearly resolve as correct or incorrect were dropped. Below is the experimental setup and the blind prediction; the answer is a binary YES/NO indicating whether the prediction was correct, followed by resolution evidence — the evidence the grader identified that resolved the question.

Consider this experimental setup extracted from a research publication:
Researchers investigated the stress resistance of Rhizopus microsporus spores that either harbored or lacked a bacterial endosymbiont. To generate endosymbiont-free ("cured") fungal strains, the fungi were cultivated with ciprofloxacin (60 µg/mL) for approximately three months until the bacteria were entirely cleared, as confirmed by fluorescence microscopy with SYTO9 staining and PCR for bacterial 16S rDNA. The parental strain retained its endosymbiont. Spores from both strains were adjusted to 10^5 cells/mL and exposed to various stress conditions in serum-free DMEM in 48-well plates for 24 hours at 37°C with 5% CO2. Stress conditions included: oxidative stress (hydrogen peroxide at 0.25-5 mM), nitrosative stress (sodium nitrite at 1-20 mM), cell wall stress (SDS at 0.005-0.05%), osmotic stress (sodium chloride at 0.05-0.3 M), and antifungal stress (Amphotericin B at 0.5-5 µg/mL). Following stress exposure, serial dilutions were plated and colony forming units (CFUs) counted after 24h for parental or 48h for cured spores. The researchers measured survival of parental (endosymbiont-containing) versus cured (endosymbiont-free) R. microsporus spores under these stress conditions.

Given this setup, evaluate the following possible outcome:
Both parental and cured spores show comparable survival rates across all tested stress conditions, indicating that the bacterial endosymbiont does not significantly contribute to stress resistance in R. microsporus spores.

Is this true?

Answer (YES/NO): NO